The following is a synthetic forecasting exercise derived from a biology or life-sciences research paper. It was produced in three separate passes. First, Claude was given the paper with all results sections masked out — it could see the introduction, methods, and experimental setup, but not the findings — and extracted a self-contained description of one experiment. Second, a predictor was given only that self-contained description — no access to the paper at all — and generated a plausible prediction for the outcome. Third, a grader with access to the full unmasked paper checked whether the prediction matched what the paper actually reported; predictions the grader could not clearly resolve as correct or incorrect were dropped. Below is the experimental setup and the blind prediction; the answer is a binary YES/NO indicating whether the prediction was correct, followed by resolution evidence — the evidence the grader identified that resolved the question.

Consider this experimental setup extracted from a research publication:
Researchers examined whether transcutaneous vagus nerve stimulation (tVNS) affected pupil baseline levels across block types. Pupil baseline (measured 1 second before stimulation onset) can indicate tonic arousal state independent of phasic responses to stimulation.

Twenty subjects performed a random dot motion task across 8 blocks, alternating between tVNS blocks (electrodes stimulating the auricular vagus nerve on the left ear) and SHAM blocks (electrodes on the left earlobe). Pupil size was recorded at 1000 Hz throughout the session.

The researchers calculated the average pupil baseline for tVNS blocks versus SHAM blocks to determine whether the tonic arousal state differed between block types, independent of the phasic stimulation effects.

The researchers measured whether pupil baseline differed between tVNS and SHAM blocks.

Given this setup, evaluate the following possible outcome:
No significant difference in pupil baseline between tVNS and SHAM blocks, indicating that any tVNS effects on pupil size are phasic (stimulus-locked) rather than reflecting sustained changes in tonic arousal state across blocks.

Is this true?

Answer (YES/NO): YES